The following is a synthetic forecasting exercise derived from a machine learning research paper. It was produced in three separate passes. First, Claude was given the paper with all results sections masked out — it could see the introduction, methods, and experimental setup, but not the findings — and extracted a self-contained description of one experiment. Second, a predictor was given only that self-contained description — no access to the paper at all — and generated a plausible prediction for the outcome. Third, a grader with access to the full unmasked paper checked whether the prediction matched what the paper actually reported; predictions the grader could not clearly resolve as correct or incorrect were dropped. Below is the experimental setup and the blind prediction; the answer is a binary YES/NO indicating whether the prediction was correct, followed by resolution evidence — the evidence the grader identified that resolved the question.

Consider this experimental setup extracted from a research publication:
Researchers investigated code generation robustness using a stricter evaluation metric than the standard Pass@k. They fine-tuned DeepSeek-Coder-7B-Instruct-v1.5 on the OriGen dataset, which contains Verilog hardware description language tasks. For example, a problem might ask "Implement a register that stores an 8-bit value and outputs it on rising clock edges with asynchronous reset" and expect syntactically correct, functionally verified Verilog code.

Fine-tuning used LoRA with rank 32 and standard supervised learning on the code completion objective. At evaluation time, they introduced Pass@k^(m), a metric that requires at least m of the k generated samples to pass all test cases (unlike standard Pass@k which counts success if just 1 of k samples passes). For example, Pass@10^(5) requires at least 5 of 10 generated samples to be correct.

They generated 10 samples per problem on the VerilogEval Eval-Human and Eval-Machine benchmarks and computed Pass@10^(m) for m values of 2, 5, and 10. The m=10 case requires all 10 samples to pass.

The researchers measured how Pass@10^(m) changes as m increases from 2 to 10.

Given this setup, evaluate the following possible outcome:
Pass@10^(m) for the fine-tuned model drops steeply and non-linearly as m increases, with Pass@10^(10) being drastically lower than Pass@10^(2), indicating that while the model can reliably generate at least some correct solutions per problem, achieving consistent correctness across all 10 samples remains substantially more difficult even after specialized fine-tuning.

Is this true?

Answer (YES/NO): YES